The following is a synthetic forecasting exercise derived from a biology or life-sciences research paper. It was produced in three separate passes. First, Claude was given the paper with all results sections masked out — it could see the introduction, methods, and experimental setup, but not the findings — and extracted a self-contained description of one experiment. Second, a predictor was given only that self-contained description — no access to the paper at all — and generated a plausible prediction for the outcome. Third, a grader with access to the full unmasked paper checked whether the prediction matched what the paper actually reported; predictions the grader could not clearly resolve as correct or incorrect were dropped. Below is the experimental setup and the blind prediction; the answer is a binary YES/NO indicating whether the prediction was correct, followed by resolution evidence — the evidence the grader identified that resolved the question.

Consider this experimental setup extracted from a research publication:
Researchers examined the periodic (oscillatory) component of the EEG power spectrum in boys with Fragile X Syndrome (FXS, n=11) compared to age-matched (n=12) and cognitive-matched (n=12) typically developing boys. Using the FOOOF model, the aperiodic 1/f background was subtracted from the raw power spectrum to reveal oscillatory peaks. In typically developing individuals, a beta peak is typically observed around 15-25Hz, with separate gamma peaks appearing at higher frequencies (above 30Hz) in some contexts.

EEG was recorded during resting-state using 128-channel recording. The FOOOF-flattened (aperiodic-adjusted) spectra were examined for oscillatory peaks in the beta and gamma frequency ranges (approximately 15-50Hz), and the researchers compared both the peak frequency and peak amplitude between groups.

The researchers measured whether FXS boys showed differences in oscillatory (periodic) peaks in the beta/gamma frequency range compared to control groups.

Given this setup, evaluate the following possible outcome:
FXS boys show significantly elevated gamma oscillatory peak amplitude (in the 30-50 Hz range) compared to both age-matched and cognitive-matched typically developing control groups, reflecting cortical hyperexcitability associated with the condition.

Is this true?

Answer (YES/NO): YES